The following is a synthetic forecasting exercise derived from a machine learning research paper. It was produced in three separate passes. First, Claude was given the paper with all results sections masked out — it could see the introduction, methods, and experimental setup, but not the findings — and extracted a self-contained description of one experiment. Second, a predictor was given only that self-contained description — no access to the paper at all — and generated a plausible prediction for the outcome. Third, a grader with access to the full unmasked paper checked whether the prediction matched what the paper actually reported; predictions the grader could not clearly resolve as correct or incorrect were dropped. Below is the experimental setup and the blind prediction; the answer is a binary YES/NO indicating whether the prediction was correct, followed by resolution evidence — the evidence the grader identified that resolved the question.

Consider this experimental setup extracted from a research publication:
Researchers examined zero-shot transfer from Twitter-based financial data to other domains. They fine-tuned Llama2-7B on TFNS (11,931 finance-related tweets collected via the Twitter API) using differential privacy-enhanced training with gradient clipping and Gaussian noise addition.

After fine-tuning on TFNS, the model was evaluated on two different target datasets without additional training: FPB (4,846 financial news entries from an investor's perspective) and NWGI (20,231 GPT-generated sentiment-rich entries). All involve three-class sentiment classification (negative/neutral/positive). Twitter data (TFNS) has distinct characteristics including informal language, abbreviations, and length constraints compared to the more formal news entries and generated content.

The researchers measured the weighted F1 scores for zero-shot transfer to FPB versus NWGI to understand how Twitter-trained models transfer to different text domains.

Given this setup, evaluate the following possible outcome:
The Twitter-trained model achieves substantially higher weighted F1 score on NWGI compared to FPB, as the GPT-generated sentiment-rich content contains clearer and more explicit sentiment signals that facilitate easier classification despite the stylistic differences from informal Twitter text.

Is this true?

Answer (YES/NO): NO